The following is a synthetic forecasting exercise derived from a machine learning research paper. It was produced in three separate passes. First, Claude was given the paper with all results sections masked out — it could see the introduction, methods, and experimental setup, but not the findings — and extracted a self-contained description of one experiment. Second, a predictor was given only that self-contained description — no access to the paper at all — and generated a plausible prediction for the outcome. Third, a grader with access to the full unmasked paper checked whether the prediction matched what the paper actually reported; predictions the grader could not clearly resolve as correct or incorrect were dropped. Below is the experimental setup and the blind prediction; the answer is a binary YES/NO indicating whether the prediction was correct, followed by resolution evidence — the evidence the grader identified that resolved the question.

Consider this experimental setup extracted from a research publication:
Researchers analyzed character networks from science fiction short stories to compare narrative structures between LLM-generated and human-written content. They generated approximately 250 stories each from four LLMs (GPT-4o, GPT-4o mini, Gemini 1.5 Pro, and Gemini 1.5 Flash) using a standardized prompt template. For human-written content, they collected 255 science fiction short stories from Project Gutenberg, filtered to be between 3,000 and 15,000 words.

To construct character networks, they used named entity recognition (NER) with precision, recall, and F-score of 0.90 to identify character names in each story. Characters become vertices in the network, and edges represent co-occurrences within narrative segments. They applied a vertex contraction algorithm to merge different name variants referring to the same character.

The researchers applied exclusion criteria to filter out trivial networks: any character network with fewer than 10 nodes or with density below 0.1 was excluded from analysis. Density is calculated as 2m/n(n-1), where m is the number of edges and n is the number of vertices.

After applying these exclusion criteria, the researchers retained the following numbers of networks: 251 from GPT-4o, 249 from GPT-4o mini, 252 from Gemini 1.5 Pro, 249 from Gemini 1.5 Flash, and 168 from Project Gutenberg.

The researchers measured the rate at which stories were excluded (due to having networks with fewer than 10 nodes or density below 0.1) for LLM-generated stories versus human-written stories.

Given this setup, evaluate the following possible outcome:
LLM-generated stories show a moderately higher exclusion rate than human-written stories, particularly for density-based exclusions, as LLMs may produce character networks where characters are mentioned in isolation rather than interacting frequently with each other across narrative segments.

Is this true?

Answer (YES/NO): NO